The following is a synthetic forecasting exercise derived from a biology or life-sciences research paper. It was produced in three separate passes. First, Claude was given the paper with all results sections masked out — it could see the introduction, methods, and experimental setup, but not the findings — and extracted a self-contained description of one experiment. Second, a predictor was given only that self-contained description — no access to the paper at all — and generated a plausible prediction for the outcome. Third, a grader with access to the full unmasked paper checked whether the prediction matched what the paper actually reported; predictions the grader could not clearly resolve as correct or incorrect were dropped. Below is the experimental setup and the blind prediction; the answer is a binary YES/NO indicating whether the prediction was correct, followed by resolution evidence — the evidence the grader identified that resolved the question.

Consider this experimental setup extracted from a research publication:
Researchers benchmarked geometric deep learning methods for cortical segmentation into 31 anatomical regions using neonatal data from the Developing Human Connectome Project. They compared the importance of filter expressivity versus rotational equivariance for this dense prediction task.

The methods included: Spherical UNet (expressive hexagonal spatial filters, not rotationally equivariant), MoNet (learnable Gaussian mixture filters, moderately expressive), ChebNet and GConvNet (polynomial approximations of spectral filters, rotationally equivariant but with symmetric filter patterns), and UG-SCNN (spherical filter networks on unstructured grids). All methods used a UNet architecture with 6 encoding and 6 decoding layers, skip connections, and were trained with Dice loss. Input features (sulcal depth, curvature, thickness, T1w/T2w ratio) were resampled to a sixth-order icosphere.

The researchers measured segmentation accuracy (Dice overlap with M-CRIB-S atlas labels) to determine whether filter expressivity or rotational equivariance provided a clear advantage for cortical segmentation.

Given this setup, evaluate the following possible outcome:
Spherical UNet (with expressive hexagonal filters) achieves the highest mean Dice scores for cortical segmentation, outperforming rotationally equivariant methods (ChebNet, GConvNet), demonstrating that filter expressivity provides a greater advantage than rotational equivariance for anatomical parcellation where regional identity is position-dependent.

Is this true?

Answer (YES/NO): NO